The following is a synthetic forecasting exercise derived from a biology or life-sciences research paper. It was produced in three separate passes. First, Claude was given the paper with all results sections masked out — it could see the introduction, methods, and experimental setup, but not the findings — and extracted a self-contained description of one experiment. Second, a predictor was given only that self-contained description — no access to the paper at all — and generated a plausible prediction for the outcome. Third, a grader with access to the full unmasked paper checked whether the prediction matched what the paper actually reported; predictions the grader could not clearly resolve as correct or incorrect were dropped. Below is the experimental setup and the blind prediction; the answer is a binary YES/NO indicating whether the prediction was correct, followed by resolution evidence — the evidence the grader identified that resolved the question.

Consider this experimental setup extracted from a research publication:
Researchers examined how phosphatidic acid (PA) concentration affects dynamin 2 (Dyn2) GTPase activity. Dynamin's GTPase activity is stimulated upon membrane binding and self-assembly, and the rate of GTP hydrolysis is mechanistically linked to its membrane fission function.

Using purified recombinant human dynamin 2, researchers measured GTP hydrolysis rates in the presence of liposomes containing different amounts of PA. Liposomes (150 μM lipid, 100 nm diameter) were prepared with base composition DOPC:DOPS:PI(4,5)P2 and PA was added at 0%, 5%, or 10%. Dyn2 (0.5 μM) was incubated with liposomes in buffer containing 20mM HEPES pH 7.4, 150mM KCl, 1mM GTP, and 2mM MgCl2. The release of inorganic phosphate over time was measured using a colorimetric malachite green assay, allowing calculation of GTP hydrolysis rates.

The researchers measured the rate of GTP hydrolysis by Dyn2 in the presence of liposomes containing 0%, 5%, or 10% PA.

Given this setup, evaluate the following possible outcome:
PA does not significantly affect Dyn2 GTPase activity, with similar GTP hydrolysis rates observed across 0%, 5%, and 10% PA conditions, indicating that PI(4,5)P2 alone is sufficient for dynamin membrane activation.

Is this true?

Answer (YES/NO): NO